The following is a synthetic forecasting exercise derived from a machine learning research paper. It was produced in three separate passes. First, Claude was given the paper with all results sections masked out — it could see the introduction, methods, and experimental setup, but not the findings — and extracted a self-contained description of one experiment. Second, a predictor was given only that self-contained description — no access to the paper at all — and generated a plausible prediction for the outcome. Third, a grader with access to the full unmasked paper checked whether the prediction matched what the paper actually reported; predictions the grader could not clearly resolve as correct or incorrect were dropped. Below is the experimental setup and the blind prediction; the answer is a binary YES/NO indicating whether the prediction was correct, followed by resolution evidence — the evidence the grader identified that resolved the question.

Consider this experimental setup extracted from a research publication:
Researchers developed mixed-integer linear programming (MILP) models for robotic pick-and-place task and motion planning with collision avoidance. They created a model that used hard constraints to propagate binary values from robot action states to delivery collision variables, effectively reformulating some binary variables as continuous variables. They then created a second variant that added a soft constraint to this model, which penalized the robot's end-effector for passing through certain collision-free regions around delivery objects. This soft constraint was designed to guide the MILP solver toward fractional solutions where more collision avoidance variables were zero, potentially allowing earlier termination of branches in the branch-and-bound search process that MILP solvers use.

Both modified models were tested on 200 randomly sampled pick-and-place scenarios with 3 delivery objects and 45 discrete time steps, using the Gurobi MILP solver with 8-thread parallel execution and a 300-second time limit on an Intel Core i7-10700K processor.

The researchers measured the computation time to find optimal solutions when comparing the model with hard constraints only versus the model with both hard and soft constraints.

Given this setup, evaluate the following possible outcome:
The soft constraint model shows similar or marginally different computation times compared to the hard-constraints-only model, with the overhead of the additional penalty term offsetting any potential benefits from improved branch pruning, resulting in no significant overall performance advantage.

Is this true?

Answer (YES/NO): NO